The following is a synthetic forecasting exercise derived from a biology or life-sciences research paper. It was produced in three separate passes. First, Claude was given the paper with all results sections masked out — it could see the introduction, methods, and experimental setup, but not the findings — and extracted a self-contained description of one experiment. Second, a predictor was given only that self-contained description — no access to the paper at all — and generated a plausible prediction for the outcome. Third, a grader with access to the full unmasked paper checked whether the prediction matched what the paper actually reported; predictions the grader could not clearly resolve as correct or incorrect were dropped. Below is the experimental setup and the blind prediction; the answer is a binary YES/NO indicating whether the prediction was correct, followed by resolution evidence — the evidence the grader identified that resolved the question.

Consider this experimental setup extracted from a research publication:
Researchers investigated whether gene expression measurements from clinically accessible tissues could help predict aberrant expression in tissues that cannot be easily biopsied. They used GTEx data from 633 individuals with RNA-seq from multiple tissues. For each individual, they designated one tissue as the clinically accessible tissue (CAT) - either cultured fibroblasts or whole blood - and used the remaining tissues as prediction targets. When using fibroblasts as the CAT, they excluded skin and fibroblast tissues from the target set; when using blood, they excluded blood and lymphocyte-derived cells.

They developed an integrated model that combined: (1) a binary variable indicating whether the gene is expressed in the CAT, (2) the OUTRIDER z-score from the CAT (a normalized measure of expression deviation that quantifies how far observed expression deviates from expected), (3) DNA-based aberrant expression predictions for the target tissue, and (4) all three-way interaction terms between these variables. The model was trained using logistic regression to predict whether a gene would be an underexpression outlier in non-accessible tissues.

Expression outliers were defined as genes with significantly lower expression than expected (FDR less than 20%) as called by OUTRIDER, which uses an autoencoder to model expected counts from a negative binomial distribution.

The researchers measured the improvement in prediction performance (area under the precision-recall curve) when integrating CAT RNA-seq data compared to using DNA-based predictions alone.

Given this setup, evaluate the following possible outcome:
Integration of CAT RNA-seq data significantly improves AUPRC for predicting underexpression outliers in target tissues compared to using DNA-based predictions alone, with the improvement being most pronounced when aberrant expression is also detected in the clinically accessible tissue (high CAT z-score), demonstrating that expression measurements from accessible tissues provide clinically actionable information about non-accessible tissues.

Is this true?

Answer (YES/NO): NO